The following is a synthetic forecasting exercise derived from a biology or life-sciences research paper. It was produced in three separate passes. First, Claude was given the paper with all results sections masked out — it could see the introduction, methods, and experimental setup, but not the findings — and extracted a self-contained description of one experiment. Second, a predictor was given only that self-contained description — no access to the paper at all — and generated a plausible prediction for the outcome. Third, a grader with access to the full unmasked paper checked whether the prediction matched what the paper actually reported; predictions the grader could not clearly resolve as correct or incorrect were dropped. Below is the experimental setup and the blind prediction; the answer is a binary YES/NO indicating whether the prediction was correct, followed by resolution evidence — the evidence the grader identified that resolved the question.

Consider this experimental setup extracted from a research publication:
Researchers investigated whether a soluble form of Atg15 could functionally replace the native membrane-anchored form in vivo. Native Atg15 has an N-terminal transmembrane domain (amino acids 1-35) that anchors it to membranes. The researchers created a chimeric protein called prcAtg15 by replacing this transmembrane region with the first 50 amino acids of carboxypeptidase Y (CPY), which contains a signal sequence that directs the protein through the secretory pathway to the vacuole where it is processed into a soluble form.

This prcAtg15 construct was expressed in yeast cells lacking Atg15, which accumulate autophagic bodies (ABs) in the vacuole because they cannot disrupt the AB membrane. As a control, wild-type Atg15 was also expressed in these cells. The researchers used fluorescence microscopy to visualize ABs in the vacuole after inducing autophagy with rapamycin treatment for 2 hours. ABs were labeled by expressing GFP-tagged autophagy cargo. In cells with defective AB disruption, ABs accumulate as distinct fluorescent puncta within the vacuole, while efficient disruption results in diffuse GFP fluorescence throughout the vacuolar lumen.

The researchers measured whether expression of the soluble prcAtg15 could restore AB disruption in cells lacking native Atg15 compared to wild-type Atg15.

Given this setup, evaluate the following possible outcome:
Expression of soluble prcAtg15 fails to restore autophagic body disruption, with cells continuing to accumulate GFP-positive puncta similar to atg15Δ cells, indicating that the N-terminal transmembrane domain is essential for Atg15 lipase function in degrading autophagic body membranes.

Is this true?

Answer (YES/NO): NO